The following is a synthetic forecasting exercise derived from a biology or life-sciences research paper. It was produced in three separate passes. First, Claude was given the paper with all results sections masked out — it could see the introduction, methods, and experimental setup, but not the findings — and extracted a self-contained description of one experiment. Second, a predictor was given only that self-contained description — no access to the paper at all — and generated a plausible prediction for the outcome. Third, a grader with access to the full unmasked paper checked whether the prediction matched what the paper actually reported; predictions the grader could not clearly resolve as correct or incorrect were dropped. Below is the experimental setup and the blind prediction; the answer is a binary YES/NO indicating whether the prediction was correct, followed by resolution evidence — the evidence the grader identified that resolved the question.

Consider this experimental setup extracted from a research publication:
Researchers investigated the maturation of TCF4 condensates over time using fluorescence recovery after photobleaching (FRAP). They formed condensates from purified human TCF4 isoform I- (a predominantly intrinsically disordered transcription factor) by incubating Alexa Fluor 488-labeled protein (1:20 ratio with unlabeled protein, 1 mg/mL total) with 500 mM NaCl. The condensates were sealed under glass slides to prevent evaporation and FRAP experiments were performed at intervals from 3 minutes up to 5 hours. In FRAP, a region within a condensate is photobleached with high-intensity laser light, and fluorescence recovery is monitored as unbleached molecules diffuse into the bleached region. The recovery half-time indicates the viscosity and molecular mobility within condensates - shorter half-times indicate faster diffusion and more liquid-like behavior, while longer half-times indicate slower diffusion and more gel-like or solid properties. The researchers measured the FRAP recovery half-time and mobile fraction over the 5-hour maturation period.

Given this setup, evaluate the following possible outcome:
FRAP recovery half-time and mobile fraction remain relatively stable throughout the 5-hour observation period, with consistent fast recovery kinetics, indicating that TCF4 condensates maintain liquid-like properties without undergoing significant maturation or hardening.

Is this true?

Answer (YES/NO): NO